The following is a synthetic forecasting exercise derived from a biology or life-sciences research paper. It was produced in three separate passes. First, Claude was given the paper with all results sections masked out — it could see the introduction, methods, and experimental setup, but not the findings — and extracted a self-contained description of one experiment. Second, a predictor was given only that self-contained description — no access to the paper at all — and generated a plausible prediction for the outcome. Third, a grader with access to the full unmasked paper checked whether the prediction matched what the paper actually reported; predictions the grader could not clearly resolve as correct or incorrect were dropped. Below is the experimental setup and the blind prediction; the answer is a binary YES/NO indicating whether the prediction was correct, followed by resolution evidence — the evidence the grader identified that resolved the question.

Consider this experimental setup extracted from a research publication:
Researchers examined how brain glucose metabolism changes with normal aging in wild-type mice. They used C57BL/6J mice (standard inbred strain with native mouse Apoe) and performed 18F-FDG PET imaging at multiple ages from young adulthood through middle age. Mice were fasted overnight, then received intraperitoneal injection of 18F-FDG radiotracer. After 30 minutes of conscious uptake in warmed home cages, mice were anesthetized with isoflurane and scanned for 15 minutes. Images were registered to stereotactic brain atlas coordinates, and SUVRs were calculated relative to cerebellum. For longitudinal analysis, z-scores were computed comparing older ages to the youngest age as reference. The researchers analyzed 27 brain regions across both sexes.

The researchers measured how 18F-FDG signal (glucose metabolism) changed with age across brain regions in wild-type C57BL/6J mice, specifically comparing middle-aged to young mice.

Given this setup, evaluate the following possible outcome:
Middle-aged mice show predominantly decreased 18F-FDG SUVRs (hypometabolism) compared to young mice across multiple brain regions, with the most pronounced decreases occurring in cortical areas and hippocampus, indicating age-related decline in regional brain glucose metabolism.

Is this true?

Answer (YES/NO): NO